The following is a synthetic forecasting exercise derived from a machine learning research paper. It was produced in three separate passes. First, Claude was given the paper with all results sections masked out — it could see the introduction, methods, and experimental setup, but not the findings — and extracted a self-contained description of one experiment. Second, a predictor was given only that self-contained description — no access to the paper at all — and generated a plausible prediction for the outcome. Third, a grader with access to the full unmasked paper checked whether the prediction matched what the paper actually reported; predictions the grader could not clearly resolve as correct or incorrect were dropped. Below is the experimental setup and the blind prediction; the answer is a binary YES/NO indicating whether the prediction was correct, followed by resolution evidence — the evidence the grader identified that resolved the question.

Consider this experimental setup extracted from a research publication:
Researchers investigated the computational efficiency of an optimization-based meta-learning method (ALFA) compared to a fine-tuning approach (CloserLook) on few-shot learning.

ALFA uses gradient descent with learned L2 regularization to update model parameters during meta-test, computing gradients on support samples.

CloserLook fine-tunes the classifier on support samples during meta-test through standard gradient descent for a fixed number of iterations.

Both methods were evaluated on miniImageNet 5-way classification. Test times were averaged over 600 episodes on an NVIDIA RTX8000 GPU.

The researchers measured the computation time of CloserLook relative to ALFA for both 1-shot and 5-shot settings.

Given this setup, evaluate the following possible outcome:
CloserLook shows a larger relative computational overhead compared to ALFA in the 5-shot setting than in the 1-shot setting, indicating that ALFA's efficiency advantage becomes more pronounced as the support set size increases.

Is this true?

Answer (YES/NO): YES